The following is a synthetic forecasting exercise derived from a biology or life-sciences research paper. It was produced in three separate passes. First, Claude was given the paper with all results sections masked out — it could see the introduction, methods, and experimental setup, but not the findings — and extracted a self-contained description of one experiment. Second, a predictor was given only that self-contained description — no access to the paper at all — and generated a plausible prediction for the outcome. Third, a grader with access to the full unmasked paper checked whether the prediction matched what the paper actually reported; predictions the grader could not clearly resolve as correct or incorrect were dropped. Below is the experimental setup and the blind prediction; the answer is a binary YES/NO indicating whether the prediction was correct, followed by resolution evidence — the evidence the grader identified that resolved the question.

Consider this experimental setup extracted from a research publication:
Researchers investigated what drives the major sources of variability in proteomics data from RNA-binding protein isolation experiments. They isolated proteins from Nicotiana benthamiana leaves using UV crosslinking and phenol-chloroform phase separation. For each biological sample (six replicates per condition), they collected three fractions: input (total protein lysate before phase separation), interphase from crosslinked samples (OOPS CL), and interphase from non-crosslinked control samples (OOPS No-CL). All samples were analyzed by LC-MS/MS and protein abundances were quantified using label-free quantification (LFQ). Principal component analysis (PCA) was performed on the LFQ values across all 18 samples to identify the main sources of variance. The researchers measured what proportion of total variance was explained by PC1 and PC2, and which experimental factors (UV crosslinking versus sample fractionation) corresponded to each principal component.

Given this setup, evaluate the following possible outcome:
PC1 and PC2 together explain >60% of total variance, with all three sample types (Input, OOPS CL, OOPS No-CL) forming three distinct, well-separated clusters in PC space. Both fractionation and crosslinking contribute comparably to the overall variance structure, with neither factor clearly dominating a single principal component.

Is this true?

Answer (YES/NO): NO